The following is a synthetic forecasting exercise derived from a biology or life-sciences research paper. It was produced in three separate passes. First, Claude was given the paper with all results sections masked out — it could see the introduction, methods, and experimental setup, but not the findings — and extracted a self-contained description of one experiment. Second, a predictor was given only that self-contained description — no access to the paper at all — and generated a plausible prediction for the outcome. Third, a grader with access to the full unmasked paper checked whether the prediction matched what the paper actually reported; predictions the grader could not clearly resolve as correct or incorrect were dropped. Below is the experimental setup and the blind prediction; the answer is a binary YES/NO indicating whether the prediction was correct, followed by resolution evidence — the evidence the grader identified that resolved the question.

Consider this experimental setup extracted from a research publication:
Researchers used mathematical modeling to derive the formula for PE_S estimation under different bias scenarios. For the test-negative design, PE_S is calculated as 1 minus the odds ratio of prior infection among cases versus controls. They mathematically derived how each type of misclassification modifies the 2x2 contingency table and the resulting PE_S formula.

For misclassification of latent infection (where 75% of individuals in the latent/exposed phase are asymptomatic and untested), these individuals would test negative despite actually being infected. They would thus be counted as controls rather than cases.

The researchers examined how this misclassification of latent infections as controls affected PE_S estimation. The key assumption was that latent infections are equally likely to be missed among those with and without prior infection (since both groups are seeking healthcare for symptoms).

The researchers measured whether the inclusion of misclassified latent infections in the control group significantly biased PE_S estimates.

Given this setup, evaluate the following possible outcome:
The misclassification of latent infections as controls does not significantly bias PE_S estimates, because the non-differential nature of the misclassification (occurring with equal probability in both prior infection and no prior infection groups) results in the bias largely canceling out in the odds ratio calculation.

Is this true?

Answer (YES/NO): YES